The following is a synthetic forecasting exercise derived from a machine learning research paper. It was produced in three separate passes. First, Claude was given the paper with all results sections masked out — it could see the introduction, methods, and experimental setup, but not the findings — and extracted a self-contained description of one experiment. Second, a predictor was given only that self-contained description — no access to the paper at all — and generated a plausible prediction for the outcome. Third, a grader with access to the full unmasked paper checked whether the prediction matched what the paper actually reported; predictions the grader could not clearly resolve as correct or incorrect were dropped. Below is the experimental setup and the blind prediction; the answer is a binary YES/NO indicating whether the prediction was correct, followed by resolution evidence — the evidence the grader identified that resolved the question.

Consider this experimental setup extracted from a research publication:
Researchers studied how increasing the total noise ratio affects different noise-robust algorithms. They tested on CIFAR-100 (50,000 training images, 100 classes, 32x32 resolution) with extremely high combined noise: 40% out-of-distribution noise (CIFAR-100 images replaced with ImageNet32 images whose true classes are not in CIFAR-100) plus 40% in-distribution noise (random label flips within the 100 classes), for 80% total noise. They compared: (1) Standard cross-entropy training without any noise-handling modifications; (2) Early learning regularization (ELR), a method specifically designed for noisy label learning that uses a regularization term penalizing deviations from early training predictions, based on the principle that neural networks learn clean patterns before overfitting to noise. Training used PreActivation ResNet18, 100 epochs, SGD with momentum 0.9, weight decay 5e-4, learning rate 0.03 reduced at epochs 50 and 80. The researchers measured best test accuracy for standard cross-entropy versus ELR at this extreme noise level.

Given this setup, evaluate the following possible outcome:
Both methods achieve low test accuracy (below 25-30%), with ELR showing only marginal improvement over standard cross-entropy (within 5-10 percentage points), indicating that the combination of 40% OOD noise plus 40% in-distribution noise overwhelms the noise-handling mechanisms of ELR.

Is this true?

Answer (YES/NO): NO